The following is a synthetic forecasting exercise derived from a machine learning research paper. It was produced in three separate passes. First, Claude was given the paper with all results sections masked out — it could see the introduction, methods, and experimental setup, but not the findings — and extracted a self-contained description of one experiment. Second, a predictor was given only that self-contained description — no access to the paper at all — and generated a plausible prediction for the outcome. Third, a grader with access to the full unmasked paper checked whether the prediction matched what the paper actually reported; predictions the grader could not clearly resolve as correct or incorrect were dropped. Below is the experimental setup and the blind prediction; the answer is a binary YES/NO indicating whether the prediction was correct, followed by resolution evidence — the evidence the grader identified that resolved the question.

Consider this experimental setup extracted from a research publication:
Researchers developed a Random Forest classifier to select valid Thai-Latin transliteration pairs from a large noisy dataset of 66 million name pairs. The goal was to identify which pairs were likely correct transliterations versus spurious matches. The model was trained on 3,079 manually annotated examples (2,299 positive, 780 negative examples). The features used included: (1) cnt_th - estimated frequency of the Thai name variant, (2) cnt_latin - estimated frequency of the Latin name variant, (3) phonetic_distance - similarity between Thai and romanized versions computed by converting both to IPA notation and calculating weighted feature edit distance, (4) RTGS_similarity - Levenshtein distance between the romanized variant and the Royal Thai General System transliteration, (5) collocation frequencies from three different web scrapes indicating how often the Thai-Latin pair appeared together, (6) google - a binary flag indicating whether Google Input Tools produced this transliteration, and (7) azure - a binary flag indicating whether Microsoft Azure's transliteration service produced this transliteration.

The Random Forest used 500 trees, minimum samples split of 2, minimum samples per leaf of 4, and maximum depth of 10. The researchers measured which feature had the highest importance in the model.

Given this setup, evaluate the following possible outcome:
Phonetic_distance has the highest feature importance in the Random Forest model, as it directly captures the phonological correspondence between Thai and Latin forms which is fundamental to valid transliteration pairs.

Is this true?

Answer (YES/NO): NO